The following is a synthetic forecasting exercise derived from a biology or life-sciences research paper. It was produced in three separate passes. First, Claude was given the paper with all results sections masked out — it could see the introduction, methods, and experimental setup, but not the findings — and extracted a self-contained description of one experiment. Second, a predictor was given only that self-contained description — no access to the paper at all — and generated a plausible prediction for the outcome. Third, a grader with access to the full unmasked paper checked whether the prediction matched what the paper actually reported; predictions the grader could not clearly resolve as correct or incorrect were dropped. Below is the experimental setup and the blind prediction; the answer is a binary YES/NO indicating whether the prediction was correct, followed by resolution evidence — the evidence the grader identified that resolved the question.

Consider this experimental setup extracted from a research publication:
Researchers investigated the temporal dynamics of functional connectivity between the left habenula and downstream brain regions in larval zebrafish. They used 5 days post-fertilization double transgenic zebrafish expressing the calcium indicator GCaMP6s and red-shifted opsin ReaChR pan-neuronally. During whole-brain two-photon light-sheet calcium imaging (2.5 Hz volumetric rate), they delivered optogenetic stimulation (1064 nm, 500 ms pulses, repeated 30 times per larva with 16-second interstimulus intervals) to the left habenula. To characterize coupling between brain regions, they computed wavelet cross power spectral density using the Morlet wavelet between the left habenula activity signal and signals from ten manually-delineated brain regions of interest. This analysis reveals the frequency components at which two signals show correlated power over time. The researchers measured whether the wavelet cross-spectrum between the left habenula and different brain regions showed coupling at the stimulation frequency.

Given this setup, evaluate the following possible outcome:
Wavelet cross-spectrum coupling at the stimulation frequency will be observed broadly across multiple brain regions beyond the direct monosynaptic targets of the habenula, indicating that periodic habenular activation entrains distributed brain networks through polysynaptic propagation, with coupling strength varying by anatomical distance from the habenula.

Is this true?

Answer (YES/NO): NO